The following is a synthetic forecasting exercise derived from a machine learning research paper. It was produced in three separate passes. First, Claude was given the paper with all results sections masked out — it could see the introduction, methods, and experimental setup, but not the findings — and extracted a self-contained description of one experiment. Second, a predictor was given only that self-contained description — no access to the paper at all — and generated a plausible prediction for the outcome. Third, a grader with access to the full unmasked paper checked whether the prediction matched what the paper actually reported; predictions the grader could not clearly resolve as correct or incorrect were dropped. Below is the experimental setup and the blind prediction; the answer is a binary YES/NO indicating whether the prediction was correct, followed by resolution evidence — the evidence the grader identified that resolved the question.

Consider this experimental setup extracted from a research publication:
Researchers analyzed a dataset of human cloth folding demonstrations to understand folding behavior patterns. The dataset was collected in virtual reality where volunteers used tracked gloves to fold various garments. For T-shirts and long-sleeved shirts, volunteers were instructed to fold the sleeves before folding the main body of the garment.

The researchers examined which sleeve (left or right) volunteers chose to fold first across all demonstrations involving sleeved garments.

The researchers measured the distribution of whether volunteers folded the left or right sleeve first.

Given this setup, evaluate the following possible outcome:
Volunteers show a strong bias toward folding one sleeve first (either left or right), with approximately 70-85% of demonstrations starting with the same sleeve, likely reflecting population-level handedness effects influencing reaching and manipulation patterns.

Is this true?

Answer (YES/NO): NO